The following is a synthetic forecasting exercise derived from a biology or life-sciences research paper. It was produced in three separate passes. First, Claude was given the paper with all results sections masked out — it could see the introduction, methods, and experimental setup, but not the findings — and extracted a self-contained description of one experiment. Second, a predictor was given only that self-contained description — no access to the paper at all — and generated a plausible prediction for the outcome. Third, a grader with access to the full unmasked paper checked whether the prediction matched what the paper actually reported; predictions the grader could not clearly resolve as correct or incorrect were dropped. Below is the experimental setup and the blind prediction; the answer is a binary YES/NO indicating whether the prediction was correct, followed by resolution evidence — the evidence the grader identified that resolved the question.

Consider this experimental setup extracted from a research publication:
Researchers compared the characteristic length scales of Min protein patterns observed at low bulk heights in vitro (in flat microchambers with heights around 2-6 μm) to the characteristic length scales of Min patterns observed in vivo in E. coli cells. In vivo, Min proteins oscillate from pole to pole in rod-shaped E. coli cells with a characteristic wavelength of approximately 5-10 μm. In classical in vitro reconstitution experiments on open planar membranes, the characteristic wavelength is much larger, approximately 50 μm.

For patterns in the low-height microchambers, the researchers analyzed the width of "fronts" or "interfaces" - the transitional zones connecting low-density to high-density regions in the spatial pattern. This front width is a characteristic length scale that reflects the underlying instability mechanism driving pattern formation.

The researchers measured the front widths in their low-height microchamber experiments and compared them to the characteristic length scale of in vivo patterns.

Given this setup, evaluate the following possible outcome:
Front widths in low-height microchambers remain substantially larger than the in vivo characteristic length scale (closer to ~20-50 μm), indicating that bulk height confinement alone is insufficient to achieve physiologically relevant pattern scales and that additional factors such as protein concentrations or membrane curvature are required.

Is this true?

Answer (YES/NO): NO